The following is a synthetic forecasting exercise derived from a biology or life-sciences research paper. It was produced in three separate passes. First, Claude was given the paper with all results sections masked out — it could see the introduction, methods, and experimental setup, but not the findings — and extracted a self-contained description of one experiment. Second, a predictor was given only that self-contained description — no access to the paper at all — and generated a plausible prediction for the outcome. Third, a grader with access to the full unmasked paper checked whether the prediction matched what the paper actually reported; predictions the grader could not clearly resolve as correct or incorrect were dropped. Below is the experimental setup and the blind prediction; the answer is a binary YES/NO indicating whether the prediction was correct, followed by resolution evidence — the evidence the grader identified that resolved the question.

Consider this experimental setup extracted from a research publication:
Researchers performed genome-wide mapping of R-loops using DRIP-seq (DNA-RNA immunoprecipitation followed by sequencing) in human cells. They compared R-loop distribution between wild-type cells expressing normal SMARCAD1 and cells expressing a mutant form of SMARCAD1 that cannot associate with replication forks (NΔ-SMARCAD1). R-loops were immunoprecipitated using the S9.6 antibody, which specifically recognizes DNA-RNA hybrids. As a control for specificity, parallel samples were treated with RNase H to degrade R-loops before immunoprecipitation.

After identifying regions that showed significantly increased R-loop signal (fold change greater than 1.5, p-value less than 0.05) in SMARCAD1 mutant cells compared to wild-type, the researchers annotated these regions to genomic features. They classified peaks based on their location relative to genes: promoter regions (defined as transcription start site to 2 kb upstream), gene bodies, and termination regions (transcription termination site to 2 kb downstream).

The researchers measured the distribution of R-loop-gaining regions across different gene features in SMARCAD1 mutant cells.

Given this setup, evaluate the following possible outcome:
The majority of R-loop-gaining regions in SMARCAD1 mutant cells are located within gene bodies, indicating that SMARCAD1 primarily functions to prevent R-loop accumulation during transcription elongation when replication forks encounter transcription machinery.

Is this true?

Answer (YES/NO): YES